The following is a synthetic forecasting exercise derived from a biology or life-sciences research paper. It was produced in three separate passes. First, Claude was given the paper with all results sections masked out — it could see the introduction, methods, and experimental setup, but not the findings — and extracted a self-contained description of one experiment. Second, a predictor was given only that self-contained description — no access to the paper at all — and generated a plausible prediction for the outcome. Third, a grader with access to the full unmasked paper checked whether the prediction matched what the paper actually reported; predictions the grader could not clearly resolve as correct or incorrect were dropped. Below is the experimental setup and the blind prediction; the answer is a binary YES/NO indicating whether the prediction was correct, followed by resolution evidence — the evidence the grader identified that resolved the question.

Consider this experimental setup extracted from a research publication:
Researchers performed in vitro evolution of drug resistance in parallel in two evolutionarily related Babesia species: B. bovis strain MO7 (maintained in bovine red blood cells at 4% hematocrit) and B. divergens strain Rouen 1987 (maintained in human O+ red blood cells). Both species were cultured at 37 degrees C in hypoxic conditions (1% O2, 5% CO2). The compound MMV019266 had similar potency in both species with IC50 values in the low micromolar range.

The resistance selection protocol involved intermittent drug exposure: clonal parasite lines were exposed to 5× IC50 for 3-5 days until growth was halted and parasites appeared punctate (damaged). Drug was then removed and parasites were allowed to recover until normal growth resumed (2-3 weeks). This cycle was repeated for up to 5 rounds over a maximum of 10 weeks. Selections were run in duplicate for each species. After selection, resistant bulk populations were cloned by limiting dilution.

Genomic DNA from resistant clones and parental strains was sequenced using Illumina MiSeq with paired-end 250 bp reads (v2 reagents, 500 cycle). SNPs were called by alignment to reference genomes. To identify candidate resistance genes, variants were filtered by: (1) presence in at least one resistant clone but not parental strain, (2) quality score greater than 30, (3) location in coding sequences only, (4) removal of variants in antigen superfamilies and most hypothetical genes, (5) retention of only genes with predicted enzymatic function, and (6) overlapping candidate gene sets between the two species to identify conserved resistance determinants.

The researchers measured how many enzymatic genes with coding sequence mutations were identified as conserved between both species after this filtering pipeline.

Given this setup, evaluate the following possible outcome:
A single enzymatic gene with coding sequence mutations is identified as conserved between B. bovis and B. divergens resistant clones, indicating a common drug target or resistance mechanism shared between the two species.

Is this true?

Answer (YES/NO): YES